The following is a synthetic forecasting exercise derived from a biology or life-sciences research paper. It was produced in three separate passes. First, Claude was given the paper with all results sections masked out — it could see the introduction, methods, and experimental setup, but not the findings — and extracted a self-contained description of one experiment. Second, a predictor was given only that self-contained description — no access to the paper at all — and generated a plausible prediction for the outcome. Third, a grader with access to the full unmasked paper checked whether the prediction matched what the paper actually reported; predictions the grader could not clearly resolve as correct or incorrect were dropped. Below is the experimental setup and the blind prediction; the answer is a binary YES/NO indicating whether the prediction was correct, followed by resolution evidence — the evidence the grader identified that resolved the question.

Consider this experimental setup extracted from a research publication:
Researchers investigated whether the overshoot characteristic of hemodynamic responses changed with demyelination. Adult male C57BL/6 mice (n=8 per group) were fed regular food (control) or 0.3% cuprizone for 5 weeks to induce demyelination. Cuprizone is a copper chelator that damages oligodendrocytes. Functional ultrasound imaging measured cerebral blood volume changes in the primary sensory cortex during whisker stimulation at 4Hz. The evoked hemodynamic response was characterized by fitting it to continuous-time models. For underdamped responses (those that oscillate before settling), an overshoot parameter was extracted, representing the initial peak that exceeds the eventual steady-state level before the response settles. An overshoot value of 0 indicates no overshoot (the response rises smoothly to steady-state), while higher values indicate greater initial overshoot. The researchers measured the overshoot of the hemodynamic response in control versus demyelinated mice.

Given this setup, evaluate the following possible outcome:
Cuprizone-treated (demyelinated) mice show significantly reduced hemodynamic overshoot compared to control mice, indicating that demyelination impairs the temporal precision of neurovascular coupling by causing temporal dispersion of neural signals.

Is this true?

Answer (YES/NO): NO